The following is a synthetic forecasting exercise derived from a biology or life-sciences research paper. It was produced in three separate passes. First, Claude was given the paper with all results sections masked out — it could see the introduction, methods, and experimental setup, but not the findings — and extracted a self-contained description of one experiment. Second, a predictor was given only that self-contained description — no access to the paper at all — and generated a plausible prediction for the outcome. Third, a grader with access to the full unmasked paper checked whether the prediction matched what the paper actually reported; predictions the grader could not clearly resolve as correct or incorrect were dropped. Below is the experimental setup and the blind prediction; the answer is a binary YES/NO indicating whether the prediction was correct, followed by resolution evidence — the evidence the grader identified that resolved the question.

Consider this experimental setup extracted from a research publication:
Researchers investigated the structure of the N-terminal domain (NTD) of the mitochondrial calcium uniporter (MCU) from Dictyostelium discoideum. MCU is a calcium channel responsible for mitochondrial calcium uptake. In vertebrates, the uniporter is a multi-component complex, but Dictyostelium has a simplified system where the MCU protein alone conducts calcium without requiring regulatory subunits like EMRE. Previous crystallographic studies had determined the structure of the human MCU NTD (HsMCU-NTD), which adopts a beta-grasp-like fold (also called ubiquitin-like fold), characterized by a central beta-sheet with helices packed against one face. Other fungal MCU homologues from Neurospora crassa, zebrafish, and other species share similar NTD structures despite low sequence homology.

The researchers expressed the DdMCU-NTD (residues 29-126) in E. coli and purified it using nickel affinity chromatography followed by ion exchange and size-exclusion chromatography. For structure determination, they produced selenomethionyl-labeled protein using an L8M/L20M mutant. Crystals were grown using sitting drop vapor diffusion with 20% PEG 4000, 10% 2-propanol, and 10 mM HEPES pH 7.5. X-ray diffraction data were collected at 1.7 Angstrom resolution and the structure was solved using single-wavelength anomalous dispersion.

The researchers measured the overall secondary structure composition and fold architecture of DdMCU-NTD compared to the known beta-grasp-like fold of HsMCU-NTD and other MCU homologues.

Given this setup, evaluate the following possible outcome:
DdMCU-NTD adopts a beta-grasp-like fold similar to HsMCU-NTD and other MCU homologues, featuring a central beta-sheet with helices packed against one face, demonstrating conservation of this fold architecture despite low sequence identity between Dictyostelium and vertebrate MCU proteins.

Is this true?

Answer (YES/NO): NO